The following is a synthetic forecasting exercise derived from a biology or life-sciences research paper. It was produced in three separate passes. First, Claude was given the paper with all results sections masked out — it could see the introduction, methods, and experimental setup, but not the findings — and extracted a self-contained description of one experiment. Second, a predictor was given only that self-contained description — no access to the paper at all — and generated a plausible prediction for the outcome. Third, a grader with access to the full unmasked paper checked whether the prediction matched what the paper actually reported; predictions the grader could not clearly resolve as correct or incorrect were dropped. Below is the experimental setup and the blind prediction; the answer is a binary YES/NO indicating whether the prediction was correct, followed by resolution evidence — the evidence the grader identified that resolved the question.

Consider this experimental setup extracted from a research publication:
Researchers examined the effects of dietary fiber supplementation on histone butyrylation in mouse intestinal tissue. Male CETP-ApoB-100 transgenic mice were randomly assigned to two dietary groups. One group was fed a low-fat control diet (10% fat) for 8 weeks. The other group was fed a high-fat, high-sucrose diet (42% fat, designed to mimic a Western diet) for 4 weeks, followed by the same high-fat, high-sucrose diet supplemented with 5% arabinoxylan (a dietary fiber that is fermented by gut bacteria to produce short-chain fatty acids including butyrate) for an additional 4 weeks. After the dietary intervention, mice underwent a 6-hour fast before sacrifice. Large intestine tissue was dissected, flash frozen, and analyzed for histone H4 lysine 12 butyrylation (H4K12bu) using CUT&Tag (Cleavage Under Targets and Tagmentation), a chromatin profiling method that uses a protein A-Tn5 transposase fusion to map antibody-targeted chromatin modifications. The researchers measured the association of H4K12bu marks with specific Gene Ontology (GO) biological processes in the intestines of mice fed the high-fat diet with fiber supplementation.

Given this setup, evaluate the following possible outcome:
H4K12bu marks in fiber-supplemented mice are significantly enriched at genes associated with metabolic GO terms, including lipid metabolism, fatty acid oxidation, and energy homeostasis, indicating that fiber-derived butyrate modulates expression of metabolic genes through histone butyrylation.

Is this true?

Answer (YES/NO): NO